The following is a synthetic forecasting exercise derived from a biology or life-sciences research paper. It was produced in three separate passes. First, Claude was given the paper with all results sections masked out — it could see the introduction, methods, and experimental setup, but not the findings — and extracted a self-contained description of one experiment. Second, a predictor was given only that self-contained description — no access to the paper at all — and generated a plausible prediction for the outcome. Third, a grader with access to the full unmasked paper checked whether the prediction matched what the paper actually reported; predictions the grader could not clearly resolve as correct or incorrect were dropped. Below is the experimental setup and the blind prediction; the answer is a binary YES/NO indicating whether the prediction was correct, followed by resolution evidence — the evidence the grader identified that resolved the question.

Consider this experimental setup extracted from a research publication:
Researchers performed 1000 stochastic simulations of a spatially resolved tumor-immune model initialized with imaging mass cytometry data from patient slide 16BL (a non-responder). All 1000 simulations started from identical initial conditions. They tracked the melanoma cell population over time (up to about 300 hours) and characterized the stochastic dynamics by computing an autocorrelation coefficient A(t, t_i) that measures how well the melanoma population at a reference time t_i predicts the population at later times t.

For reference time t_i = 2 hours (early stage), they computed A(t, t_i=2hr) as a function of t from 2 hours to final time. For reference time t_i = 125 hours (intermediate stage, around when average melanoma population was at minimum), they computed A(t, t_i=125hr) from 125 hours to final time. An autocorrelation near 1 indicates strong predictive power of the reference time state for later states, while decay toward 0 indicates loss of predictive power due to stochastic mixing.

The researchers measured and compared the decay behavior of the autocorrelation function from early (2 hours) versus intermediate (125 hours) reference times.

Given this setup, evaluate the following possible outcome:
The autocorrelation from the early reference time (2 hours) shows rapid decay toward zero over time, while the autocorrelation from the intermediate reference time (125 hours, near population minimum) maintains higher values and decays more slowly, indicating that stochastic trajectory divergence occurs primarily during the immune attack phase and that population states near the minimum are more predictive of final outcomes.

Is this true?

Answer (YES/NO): YES